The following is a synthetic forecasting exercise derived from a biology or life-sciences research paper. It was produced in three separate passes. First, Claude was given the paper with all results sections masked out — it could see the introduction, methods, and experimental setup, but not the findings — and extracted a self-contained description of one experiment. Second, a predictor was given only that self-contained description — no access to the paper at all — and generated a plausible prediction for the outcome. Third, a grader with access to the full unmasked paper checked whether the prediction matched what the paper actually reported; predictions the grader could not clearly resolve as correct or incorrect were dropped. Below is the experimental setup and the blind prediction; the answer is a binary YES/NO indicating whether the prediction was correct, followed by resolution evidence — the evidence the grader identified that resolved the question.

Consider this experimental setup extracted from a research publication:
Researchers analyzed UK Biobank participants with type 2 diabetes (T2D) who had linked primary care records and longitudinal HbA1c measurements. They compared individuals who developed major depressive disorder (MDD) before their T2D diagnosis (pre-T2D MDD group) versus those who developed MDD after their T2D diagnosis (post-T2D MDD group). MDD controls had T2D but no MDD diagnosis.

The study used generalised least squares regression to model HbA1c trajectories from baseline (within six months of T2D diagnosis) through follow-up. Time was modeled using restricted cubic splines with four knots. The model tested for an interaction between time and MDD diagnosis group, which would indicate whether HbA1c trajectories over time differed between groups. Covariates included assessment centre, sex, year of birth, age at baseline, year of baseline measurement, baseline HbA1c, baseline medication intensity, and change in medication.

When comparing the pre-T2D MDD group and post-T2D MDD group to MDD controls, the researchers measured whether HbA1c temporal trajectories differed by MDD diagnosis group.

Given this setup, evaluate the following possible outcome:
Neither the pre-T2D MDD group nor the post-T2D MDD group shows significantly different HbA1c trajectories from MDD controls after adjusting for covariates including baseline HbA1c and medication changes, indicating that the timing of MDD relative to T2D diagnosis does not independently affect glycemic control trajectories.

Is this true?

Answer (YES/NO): YES